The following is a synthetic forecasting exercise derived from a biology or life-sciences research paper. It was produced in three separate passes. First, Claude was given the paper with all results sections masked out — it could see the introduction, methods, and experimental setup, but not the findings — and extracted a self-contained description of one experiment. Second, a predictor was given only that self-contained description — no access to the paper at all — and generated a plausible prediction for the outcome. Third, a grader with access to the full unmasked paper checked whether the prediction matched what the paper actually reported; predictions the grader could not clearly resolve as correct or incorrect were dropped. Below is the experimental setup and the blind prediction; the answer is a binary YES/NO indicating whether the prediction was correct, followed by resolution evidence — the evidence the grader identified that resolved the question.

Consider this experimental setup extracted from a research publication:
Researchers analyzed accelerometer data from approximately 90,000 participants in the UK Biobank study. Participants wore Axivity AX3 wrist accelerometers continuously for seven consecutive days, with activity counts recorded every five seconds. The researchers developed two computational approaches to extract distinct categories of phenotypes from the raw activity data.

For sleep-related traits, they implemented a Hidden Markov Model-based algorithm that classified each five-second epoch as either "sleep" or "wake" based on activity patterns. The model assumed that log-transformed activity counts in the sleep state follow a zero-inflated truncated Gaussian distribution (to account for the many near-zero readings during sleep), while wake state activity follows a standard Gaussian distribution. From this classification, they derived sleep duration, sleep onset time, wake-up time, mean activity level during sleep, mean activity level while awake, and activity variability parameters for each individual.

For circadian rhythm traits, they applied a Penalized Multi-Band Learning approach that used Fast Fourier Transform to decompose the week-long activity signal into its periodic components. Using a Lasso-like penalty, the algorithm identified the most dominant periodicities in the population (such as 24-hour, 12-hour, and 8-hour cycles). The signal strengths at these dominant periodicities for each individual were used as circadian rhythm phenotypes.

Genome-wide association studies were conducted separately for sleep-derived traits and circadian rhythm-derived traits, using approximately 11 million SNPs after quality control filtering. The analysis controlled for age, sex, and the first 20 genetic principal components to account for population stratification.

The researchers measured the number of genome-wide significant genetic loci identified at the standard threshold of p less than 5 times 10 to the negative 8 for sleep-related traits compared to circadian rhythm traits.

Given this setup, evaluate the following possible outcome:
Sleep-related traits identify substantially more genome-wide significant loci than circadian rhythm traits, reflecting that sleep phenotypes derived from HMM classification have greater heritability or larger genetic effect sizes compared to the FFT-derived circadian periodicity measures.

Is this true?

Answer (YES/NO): NO